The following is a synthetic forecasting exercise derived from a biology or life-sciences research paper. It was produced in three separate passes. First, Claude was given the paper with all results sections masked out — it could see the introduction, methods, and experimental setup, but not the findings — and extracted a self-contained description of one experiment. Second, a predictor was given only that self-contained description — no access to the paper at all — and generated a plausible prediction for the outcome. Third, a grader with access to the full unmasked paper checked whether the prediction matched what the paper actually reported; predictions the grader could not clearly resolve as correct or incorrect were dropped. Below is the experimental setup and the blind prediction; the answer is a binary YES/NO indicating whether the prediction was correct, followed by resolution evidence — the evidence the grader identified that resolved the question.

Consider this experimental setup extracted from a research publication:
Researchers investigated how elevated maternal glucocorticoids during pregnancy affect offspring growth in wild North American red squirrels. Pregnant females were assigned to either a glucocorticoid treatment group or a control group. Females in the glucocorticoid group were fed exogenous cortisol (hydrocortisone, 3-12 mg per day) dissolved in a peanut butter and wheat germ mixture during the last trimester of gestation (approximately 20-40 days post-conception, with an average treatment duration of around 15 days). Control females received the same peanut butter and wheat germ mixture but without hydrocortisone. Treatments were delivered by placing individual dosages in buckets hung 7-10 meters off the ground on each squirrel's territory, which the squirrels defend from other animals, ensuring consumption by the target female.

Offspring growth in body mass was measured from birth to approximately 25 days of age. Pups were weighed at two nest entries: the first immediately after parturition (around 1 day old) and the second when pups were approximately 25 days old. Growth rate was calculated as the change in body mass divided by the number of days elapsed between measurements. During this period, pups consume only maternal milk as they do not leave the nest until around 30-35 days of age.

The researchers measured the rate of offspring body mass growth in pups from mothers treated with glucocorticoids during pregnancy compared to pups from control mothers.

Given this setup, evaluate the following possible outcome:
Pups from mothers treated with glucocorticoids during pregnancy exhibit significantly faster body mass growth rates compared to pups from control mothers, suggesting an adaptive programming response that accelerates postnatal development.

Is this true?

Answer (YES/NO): YES